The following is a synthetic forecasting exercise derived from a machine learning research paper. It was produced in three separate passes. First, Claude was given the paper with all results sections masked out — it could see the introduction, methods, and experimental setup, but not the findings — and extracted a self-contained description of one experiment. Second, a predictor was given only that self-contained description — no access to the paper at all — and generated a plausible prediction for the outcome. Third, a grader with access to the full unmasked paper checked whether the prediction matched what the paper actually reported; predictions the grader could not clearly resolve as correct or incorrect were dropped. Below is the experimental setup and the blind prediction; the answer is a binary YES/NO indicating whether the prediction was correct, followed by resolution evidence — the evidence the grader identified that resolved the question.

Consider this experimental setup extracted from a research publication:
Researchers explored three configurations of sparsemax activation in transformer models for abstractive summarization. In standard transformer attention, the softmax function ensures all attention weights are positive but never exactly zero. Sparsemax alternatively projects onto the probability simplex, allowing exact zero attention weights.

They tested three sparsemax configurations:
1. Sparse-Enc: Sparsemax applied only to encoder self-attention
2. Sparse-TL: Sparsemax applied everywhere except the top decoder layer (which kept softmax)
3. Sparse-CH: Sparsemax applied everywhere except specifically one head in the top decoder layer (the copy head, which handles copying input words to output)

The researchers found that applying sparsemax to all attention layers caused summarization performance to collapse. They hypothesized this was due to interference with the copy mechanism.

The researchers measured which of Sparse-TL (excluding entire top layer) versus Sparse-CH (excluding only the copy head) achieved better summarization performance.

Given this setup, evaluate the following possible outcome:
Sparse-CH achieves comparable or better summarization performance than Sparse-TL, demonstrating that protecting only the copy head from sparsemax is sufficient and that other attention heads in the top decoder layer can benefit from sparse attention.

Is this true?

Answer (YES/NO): NO